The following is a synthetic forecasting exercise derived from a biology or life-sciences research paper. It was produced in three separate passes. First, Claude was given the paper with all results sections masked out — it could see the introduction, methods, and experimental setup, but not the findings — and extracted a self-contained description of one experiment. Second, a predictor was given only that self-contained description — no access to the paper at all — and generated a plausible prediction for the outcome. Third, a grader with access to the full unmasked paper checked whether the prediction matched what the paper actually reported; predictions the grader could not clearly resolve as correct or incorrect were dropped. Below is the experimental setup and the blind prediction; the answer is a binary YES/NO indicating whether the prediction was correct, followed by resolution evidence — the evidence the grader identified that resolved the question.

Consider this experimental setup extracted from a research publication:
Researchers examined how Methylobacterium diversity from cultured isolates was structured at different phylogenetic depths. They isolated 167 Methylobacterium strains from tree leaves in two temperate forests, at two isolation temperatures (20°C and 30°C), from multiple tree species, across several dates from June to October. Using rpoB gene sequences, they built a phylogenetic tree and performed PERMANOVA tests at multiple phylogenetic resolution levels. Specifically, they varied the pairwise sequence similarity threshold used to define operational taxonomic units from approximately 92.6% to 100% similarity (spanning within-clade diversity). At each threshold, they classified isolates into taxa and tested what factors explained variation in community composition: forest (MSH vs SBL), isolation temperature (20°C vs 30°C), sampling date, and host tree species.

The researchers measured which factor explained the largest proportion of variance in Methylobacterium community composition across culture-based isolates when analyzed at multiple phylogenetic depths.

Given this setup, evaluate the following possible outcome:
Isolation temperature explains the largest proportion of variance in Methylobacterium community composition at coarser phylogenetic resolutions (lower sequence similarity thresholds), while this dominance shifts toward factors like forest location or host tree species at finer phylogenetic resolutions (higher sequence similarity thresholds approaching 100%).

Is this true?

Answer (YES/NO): YES